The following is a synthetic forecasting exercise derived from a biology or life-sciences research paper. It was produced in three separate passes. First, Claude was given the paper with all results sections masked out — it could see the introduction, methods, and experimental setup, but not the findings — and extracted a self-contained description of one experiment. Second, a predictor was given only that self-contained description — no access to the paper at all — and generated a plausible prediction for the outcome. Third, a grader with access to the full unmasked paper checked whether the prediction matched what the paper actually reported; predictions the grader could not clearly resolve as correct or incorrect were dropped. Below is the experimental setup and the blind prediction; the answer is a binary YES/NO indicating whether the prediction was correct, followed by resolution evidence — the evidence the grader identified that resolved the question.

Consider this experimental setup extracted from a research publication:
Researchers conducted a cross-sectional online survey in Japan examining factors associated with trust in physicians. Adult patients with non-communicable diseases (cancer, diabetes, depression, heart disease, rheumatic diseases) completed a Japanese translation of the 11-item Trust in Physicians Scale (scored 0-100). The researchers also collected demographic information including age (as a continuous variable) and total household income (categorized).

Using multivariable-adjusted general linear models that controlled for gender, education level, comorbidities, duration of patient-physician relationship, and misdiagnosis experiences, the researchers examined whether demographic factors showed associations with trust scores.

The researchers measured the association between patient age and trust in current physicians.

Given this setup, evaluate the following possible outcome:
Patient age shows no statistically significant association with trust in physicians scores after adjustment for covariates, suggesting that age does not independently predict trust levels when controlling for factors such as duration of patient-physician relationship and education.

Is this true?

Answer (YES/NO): NO